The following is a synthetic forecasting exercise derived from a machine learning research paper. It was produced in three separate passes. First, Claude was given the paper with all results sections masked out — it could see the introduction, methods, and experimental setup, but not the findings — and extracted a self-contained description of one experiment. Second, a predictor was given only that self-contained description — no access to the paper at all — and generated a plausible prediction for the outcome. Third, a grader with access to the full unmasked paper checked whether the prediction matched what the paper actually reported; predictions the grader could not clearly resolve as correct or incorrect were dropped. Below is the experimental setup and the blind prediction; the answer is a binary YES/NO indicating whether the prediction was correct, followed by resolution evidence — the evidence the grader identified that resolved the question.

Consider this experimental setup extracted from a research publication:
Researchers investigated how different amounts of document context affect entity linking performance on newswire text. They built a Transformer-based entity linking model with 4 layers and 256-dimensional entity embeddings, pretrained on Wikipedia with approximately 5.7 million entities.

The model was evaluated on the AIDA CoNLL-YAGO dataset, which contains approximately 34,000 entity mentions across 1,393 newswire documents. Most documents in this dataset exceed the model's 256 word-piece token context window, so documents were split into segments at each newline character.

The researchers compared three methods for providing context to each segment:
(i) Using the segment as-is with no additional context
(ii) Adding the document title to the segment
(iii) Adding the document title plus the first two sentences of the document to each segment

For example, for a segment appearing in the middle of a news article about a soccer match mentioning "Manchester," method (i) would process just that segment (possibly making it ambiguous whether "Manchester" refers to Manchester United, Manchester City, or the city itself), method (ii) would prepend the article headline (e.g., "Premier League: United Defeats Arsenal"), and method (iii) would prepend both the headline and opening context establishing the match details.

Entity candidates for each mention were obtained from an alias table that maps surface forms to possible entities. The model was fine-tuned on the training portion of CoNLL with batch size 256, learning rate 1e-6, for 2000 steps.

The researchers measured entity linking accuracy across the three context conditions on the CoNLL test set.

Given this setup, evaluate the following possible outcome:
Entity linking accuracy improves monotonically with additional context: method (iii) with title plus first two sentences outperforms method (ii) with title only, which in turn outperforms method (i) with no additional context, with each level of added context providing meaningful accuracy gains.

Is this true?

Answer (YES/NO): NO